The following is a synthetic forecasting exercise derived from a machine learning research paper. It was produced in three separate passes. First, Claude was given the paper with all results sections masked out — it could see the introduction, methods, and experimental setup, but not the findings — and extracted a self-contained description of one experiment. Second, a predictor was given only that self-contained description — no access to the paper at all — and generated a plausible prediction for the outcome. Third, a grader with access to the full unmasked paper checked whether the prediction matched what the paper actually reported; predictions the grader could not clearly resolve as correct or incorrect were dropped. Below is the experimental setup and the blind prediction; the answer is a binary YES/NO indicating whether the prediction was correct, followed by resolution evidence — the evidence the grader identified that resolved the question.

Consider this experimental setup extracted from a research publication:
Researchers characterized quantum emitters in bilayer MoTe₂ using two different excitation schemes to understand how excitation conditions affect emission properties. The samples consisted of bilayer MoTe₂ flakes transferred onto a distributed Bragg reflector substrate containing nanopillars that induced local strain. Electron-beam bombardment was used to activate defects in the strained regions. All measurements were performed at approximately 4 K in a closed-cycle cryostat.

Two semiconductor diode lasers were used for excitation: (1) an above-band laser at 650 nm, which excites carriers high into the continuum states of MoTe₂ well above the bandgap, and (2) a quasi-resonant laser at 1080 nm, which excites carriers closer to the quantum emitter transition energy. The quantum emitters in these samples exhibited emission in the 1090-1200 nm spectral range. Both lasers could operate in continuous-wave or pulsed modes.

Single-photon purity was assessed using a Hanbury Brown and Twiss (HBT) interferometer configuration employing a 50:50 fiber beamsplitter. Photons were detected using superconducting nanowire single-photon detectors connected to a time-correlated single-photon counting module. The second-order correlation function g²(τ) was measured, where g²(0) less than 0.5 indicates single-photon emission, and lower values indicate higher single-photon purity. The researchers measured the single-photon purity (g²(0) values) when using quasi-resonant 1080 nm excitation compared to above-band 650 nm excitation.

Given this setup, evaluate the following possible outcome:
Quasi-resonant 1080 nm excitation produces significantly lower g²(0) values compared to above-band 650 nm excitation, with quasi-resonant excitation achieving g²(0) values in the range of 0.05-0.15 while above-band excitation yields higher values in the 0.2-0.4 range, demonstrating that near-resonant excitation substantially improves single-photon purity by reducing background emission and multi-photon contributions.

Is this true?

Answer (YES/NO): NO